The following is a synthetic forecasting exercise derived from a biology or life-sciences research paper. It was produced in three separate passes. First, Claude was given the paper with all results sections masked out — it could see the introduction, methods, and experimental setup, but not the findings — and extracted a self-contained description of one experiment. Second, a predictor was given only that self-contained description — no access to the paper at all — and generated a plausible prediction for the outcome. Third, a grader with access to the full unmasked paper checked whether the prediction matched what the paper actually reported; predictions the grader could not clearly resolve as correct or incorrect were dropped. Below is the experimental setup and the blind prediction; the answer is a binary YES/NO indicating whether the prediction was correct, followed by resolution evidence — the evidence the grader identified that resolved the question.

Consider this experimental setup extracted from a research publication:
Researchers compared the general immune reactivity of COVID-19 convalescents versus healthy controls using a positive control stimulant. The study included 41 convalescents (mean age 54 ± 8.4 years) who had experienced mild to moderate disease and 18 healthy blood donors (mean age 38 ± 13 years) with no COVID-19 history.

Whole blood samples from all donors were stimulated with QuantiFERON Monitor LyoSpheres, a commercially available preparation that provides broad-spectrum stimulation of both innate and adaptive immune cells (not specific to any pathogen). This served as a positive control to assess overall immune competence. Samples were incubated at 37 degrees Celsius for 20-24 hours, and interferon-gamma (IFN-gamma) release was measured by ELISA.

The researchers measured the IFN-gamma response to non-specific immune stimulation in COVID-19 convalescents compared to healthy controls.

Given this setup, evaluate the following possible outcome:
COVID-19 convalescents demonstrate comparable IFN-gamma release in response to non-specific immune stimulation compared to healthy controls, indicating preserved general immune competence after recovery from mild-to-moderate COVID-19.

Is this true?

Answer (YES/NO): YES